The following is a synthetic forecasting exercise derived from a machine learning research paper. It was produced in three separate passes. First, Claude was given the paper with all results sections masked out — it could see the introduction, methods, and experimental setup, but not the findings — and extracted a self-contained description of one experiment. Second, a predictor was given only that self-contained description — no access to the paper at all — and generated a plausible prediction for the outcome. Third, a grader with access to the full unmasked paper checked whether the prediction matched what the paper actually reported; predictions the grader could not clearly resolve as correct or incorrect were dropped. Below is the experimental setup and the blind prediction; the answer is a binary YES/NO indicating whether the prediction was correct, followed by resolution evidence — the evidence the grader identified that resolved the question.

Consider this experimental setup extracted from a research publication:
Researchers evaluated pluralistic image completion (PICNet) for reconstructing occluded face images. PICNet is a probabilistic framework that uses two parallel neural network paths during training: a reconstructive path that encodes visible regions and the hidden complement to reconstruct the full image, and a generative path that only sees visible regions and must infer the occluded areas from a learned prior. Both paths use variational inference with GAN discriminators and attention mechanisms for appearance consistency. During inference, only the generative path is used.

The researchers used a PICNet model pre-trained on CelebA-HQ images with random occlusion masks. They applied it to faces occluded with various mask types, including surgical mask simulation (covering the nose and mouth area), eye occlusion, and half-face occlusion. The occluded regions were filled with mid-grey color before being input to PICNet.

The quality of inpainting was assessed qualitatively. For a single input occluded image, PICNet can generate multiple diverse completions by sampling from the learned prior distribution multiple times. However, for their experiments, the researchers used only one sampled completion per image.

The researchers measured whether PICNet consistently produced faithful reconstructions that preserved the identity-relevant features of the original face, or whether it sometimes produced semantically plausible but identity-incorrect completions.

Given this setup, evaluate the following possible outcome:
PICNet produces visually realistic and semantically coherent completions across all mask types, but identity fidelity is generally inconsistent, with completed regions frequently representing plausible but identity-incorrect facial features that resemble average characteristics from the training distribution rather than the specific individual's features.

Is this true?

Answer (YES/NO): NO